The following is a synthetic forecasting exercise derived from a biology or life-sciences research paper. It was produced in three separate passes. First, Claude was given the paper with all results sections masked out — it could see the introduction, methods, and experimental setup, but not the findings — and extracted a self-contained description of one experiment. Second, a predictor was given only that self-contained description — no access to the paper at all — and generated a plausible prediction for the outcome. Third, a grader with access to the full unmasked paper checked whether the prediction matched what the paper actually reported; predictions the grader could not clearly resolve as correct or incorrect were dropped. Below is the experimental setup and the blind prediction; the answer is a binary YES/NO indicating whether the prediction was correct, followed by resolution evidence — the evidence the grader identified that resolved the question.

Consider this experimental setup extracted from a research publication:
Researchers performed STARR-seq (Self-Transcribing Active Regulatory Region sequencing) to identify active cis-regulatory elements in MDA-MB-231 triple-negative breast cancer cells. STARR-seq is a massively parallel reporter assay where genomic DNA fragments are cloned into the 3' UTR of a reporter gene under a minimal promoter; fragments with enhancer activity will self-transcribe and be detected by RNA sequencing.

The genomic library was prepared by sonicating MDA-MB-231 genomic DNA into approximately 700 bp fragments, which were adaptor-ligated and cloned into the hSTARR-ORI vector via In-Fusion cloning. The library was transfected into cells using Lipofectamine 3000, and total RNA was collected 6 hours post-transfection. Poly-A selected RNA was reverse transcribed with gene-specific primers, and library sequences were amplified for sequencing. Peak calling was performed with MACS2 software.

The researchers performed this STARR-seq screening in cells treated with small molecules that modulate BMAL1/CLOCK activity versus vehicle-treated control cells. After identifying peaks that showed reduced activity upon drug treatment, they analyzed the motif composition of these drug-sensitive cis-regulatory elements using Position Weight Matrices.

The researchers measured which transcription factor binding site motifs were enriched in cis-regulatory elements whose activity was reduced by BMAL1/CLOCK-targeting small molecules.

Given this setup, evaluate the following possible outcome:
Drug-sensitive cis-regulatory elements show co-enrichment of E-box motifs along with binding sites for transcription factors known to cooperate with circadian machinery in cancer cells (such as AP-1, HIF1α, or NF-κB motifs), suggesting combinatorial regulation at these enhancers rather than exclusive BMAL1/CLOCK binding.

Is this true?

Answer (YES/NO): NO